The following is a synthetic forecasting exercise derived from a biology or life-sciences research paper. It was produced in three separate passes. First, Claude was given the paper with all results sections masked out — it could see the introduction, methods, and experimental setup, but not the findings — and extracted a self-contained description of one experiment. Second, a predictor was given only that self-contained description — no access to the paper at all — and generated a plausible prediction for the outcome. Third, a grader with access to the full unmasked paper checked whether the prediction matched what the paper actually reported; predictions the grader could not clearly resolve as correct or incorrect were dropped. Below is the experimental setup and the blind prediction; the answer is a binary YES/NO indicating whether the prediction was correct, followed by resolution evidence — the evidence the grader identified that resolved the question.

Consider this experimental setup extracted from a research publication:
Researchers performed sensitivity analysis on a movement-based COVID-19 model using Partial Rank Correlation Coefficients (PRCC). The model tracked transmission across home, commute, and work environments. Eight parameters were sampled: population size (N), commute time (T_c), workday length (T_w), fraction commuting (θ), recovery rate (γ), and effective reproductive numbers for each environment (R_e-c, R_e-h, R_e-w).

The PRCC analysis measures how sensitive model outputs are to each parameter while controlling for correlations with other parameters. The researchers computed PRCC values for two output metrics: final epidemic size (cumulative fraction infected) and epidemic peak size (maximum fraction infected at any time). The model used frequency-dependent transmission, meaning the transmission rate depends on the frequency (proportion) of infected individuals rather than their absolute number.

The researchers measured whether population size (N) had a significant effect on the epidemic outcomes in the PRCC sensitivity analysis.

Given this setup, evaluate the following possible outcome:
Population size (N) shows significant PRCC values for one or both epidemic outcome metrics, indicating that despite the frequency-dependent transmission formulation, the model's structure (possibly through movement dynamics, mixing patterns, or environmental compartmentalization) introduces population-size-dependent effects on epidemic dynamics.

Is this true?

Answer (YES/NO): NO